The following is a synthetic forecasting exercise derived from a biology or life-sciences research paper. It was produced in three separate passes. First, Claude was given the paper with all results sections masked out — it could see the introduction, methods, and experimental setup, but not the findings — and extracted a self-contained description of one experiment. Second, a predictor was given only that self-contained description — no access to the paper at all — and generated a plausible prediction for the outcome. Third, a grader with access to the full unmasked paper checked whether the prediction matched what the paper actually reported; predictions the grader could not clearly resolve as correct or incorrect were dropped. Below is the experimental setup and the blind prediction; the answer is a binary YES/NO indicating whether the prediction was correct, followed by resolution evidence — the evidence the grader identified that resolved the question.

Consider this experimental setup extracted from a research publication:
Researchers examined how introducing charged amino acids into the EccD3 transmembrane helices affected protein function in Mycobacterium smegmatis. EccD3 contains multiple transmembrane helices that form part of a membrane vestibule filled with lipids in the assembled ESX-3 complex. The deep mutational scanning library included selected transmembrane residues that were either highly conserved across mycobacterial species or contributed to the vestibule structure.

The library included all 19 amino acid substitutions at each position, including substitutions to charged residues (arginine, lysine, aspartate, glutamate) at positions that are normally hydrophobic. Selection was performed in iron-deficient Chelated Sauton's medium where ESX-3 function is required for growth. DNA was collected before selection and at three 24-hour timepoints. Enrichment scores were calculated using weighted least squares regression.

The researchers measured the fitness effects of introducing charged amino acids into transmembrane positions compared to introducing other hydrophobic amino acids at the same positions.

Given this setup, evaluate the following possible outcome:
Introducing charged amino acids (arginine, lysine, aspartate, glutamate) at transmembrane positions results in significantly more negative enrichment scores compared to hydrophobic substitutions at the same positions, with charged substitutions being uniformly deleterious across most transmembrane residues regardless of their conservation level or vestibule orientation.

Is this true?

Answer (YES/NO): NO